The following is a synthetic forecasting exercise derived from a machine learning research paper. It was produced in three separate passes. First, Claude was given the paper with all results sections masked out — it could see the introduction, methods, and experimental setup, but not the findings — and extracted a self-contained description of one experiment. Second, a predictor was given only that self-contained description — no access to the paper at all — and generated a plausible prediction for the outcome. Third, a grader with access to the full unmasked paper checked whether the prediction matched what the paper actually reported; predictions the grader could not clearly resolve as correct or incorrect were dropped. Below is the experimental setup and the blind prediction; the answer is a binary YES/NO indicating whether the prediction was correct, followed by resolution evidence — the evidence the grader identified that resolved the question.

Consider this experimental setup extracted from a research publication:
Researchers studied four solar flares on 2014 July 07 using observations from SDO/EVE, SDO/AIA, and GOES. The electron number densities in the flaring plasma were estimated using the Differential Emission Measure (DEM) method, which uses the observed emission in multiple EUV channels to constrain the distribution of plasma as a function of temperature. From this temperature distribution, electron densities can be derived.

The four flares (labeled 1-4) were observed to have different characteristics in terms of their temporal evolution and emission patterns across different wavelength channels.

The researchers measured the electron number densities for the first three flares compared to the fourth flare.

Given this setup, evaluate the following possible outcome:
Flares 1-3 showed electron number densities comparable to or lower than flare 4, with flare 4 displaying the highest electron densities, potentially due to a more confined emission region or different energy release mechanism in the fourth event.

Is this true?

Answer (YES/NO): YES